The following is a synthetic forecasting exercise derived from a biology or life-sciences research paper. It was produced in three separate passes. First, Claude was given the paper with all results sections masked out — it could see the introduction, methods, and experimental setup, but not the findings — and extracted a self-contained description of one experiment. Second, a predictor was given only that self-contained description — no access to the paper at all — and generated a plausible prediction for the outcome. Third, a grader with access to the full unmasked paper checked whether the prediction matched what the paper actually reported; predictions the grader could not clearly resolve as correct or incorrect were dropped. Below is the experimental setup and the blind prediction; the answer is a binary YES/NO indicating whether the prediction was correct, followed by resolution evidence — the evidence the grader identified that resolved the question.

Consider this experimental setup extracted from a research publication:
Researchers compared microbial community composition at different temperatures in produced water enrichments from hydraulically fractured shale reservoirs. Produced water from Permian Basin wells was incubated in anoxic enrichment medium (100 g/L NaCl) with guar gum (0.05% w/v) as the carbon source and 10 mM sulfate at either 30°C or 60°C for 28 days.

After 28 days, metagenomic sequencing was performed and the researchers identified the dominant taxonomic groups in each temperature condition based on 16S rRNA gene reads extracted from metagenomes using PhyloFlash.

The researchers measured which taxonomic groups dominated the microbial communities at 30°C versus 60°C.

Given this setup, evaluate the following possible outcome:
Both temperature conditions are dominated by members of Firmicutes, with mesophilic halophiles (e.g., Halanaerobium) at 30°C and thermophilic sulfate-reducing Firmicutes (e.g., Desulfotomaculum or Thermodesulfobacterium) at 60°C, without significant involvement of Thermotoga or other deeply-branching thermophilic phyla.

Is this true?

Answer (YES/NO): NO